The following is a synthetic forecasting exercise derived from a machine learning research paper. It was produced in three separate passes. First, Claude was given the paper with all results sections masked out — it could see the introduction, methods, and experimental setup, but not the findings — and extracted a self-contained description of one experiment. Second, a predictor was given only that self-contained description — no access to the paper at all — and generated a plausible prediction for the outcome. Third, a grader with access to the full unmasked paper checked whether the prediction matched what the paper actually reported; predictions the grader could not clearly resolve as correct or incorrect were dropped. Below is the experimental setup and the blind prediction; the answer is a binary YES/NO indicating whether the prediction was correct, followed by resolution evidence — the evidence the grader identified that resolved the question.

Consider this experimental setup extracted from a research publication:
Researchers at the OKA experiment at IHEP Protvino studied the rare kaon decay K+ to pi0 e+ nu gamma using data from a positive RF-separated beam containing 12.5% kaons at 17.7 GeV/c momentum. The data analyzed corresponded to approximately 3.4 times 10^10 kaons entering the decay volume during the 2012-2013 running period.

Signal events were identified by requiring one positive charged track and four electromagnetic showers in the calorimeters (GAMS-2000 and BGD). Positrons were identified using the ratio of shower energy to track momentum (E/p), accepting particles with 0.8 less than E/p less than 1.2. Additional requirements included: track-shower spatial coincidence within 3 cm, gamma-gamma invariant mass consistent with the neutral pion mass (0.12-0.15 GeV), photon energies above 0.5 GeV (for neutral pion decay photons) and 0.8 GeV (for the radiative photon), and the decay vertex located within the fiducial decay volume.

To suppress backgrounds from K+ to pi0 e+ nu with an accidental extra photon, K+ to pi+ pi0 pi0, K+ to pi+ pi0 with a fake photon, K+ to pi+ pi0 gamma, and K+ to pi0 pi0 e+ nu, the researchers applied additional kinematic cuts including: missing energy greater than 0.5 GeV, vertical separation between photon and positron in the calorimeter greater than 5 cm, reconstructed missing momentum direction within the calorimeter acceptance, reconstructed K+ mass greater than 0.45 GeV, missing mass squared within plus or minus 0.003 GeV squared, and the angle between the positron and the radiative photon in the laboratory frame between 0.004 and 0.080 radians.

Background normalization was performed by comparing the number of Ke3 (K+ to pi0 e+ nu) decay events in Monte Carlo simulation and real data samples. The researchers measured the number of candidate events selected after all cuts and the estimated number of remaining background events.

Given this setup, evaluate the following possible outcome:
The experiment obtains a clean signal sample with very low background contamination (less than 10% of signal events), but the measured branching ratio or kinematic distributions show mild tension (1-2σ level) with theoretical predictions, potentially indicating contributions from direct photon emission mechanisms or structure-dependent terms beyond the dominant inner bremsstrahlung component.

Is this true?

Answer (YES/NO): NO